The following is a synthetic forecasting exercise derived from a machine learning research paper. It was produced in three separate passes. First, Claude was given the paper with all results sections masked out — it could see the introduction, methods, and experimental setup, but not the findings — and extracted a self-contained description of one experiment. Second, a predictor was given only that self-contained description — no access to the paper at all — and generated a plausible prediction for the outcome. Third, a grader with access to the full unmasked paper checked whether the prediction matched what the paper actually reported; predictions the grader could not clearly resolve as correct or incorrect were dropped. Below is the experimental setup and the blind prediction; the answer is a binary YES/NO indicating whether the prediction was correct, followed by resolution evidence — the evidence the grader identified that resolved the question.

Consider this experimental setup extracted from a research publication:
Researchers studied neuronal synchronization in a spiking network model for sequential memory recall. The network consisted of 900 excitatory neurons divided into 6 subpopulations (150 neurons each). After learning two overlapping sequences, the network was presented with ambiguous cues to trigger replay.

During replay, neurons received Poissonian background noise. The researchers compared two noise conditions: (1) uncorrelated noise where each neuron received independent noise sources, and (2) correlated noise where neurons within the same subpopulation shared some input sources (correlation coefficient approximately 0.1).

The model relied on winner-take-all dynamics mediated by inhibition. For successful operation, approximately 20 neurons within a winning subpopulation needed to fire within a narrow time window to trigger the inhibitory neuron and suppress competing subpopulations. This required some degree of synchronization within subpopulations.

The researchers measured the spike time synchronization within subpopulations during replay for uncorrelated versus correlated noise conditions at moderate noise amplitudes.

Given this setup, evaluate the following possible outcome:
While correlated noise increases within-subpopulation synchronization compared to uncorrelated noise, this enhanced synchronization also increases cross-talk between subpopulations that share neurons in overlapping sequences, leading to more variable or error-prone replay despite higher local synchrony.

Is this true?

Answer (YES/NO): NO